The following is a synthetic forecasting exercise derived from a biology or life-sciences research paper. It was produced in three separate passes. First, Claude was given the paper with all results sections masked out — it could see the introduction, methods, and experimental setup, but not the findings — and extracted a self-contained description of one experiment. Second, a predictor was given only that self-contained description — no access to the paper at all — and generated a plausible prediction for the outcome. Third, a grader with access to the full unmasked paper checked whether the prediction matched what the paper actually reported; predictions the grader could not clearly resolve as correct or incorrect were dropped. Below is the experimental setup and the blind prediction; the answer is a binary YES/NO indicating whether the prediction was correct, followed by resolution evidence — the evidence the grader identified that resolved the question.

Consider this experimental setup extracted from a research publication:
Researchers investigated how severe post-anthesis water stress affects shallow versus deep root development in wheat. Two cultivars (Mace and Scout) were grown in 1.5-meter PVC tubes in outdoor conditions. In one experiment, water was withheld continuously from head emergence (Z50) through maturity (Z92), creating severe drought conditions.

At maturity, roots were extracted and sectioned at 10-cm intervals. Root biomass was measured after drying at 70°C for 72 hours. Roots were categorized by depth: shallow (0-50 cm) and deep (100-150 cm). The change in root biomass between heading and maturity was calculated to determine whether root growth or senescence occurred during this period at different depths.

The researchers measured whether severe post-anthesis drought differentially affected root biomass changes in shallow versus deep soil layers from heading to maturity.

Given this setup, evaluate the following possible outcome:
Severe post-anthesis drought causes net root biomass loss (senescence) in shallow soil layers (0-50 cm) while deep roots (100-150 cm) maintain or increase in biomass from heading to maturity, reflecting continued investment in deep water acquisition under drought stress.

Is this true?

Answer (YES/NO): NO